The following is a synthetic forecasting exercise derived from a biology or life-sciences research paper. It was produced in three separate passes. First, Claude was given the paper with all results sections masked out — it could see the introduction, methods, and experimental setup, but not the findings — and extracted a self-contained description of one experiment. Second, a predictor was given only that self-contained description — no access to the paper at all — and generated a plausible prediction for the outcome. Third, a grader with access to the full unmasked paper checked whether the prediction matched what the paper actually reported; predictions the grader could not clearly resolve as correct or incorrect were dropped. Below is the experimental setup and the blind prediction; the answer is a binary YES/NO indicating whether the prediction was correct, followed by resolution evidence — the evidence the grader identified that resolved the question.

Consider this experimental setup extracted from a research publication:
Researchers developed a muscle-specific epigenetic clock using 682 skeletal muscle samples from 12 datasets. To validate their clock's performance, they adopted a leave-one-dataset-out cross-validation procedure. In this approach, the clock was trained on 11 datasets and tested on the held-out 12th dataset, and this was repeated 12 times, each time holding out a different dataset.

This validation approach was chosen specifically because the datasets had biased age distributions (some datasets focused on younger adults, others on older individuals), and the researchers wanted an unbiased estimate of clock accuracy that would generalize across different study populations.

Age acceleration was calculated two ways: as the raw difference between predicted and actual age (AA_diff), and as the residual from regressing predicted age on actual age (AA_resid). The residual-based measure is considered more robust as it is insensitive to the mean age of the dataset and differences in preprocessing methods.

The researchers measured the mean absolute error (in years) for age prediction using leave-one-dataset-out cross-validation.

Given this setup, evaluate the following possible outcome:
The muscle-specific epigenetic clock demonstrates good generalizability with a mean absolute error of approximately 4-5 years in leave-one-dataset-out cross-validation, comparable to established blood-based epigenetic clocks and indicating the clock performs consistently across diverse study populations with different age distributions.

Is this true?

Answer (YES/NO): YES